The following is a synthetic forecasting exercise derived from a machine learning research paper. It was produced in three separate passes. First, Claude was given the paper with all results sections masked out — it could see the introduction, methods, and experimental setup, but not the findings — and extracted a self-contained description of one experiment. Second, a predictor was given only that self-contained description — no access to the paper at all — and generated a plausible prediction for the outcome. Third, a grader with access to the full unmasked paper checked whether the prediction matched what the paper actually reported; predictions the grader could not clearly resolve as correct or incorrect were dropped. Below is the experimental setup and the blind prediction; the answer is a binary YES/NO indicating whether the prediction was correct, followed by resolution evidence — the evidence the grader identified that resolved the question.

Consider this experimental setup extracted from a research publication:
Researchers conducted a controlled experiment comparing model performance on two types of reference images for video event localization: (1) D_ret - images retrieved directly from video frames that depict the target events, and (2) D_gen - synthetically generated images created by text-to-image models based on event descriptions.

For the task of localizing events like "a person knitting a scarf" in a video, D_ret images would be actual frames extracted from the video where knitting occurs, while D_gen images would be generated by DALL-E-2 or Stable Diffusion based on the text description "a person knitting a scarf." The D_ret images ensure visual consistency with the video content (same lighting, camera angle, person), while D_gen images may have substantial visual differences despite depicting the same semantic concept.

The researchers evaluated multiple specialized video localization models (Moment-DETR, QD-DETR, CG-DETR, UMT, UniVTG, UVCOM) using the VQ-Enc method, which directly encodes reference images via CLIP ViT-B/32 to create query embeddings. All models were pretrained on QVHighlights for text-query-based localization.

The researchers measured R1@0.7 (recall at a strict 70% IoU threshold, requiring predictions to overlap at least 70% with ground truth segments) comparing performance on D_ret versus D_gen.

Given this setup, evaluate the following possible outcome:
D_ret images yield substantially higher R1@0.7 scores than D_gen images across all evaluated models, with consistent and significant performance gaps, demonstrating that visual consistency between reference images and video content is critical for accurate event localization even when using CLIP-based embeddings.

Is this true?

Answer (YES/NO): NO